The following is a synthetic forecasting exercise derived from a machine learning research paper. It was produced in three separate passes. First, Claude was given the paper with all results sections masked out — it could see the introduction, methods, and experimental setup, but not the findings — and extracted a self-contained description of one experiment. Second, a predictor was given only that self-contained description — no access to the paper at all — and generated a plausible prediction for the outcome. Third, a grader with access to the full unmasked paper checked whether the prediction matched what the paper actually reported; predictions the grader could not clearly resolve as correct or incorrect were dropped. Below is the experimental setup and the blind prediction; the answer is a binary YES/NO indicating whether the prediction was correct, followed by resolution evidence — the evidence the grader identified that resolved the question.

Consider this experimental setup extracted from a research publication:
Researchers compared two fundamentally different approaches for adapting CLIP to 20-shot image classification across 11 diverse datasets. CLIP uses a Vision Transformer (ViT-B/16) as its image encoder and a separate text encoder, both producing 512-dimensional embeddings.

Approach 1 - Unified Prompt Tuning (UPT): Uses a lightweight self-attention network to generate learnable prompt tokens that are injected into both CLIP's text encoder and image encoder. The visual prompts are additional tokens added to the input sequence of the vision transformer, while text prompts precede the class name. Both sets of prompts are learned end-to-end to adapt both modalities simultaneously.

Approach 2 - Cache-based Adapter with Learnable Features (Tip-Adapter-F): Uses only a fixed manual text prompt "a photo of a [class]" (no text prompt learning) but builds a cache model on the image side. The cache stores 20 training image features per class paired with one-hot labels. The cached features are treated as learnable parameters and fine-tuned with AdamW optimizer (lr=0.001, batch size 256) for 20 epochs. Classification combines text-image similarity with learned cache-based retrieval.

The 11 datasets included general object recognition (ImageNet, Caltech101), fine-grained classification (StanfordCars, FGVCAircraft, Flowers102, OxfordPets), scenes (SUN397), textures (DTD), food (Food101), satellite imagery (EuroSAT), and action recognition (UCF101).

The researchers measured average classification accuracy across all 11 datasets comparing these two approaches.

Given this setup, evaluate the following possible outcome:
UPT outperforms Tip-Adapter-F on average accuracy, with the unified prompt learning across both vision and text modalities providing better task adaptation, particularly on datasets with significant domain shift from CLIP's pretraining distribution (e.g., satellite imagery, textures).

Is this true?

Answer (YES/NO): NO